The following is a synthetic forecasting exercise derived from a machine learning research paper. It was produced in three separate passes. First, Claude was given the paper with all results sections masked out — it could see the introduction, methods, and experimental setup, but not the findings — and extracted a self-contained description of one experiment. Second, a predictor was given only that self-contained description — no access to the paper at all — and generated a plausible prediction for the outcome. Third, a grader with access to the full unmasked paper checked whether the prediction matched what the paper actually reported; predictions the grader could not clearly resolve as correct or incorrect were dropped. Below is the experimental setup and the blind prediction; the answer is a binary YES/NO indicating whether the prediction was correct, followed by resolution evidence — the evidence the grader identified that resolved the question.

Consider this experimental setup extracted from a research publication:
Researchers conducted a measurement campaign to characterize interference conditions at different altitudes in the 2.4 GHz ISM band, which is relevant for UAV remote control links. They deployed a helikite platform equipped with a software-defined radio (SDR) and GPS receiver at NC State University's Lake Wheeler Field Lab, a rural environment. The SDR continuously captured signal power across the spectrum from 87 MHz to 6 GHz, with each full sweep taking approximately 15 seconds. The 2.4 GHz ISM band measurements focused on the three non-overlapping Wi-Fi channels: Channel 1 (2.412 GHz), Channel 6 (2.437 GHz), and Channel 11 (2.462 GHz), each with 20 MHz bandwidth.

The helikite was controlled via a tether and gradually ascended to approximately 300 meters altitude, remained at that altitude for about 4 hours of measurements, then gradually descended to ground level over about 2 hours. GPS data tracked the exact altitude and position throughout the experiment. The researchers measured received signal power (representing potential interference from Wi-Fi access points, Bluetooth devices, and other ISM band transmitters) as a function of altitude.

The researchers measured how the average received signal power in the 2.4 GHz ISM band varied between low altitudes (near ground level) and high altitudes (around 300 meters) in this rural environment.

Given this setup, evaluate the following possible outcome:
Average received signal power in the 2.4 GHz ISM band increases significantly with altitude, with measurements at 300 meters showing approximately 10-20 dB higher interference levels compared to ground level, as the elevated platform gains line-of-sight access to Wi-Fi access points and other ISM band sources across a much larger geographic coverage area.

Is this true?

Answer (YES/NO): NO